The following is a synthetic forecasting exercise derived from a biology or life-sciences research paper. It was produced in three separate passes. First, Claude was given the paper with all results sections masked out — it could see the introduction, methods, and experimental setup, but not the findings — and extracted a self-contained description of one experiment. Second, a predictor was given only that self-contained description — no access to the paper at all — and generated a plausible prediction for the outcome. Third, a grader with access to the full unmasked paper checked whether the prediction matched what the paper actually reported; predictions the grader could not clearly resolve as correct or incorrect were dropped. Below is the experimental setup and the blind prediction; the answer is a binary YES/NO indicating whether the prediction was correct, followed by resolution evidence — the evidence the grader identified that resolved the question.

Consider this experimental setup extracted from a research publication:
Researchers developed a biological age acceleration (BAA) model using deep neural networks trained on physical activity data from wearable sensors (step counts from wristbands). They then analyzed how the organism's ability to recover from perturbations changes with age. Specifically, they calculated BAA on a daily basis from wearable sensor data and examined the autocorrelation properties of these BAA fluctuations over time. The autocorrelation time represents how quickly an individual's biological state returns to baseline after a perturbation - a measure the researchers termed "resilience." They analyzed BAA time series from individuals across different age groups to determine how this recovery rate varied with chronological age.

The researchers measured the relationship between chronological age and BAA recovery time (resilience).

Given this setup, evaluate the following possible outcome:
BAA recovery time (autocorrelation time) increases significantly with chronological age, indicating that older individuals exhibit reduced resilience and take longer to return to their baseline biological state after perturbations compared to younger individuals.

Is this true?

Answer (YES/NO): YES